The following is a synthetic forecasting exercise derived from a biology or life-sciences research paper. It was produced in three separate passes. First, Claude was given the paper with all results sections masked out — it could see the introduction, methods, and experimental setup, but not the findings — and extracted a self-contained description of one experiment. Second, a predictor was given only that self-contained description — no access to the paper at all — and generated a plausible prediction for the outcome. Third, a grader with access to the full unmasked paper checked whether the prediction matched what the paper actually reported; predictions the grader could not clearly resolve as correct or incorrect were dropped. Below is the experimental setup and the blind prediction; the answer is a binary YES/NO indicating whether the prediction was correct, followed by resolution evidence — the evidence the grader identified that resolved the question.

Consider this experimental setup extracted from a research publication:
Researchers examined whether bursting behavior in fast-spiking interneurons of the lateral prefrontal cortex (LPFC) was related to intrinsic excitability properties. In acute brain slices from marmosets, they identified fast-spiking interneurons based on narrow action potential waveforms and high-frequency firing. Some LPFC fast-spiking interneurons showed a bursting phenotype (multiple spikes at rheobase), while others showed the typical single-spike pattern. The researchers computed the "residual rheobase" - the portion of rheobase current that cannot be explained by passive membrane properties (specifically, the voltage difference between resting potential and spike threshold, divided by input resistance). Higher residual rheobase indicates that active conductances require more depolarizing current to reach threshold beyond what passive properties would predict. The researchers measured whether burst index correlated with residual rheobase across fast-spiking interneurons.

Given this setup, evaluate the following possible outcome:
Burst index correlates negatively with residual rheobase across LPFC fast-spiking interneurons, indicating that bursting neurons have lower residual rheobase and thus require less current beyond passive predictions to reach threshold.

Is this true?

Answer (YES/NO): YES